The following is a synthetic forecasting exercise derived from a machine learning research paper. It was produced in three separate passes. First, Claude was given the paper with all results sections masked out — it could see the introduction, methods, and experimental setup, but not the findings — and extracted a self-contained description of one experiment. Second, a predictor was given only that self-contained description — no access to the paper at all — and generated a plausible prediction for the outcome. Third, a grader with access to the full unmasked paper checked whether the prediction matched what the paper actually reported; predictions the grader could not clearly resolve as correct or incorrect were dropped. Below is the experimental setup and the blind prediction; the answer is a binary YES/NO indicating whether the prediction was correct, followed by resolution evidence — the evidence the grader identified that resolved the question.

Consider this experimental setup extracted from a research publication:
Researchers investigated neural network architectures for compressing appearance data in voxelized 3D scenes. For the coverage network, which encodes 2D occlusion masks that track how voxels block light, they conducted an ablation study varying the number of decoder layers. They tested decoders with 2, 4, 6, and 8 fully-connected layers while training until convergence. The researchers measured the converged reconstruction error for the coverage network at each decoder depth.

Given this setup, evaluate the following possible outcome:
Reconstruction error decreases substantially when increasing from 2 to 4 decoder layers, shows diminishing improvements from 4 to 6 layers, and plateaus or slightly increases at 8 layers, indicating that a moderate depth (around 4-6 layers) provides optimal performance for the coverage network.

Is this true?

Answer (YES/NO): NO